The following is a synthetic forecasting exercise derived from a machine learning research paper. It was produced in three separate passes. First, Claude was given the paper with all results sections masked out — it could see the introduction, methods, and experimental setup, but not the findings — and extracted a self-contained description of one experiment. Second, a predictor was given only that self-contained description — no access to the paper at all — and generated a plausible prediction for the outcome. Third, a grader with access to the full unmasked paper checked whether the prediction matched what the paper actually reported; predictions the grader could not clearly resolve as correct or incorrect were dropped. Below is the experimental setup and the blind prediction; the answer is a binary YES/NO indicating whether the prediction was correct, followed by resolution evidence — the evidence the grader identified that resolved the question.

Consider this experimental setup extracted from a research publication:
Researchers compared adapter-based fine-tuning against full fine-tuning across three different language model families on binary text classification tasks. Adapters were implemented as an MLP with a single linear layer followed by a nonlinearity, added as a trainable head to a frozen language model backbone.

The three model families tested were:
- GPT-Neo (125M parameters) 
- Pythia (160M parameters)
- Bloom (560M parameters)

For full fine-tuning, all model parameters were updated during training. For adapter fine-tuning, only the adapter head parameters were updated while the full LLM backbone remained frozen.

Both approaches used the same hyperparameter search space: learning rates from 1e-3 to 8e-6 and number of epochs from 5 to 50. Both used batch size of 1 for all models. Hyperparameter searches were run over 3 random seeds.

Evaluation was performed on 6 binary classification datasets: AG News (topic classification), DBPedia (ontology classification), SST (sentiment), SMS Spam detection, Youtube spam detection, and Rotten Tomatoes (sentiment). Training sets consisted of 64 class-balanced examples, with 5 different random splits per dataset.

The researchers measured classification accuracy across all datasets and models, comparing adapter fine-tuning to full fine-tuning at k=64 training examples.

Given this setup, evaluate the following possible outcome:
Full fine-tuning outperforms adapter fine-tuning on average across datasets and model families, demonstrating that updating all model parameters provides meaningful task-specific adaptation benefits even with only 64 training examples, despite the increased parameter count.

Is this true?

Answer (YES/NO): YES